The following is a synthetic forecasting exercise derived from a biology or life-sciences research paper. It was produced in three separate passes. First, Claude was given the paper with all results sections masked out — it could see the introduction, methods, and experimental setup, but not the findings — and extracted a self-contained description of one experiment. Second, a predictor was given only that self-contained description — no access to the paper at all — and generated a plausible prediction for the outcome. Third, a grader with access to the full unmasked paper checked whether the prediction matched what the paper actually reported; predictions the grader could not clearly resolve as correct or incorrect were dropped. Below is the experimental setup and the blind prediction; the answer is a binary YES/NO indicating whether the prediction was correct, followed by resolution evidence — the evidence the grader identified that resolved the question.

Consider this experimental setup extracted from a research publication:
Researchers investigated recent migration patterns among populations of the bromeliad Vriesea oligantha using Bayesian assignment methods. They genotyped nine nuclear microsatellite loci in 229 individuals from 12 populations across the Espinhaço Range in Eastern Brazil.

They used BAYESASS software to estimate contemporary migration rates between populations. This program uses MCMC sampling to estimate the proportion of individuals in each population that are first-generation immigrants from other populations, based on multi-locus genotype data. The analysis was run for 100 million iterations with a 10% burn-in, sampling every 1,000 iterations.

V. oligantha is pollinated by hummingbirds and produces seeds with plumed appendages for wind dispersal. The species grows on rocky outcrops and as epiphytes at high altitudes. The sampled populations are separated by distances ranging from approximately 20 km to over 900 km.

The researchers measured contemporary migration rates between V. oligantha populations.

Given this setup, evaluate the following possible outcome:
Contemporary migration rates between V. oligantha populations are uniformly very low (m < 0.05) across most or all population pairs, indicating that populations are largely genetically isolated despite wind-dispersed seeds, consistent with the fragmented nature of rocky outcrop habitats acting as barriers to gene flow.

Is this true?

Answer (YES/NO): NO